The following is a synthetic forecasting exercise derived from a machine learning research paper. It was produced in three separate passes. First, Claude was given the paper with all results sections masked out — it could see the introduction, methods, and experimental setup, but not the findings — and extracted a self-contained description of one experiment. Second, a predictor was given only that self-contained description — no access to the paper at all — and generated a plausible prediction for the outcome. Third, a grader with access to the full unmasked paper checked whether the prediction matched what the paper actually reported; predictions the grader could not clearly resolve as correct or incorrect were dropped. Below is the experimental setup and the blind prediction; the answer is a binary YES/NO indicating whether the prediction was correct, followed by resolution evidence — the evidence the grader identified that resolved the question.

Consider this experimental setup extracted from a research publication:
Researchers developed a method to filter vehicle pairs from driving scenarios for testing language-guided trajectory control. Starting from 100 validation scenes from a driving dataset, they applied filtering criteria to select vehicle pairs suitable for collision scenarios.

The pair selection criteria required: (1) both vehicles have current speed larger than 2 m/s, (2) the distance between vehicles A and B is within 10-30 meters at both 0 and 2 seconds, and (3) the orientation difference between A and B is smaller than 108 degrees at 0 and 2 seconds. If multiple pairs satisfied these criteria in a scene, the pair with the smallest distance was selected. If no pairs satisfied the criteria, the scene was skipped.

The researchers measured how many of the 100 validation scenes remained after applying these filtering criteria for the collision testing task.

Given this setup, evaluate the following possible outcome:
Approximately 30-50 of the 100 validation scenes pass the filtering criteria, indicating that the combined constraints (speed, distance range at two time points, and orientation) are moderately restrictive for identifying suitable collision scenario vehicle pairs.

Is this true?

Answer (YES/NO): YES